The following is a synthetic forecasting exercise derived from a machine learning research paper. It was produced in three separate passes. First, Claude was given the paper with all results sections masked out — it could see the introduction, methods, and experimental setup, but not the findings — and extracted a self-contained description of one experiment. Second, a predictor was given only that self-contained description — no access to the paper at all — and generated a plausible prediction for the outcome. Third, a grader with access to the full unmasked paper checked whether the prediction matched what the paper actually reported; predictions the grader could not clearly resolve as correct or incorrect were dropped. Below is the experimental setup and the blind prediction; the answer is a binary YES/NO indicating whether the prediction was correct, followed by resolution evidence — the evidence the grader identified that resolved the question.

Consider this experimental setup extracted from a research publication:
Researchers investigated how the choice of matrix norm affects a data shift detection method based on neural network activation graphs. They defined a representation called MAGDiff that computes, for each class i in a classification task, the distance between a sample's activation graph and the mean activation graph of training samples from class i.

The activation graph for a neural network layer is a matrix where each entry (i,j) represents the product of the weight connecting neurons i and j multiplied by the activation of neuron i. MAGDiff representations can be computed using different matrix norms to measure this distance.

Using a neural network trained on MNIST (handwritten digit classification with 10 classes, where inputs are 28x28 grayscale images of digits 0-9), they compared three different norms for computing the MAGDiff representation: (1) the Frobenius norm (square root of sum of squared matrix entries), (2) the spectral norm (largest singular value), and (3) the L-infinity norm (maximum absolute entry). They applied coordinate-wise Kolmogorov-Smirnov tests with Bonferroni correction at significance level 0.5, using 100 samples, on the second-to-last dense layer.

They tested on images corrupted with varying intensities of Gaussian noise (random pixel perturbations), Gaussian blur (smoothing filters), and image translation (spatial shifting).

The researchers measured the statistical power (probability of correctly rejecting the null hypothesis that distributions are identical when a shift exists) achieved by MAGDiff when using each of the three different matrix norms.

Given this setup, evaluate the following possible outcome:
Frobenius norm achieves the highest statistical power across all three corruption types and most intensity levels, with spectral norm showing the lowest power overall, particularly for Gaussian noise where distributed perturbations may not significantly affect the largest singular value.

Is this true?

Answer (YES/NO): NO